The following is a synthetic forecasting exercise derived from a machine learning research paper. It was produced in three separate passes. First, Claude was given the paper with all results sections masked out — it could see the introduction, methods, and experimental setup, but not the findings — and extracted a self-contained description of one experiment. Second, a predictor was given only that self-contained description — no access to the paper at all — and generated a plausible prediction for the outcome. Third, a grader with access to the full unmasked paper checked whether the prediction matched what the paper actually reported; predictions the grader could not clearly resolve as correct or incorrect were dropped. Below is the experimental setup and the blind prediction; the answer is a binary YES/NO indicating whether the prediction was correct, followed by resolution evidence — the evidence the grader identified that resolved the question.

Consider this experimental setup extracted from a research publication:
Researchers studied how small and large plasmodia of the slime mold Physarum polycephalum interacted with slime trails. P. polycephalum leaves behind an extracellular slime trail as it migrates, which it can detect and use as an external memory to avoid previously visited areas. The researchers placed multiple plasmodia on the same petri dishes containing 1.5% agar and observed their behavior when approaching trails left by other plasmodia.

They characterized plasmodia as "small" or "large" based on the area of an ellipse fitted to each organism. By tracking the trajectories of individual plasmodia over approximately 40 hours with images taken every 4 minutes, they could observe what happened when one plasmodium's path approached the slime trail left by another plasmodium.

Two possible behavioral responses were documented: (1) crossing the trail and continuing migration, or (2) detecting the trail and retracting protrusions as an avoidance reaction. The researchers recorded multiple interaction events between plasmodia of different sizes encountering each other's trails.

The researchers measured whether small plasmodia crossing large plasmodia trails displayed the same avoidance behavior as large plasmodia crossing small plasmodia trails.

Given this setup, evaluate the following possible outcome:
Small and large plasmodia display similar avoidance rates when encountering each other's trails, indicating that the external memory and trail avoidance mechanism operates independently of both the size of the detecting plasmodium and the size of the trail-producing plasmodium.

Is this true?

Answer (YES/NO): NO